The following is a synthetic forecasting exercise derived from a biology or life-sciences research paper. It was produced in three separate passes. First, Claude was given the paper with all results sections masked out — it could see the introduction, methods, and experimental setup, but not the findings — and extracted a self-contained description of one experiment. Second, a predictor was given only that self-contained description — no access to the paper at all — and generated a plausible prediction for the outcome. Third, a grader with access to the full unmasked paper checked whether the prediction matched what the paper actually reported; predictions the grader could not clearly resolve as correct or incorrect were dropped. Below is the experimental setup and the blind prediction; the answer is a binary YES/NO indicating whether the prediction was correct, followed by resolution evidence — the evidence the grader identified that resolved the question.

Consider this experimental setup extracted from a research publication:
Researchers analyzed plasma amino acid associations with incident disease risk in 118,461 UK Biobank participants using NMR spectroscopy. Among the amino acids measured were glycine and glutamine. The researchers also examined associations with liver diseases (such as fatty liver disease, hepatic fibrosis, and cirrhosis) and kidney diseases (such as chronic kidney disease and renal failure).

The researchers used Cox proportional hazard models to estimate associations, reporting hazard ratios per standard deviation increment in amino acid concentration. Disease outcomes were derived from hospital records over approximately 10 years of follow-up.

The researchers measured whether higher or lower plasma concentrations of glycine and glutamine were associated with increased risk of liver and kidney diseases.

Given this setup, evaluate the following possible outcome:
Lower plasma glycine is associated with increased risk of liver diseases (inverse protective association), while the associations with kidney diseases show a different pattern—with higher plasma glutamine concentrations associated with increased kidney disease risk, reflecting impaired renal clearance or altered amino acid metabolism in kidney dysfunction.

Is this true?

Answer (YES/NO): NO